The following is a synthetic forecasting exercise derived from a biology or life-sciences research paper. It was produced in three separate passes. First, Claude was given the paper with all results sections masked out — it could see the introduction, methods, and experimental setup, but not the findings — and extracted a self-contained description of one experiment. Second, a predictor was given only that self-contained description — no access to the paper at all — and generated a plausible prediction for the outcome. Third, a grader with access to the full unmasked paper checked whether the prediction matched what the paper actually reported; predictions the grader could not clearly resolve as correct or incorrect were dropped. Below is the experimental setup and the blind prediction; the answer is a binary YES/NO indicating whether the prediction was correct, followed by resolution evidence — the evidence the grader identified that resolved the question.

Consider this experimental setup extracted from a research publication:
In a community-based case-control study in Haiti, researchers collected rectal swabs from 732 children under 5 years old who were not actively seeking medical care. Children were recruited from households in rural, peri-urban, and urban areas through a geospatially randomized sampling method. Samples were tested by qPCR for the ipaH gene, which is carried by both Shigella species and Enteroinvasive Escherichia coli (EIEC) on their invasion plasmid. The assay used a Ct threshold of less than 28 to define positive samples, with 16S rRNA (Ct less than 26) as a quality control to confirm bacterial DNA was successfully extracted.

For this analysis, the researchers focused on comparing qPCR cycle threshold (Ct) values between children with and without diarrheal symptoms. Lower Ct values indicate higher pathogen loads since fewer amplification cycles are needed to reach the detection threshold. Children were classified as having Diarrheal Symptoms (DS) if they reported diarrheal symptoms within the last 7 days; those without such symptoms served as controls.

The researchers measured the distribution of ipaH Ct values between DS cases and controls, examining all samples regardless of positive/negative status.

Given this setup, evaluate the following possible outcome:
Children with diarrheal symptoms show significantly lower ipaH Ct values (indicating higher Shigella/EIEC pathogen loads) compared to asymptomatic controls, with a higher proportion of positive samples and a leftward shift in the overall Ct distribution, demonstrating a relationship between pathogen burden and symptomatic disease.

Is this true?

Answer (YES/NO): NO